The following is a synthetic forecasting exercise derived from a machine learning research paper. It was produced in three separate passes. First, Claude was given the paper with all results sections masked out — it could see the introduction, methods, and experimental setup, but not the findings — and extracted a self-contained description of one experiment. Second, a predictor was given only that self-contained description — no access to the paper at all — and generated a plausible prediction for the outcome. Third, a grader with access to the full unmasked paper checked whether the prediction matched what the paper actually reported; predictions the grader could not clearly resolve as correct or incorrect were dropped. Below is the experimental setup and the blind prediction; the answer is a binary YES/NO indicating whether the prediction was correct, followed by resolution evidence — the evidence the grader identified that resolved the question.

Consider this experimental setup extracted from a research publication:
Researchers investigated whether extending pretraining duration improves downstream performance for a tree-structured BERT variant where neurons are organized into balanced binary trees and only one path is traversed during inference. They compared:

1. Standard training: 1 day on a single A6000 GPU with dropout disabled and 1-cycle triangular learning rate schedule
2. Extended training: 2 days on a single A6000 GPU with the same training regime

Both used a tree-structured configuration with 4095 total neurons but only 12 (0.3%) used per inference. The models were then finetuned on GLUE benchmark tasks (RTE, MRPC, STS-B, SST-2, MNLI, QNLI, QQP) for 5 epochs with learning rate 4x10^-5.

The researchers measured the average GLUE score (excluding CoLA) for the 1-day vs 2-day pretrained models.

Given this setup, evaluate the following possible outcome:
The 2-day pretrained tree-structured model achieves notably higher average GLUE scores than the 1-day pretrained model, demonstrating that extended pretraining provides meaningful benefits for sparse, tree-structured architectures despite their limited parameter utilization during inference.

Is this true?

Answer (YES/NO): NO